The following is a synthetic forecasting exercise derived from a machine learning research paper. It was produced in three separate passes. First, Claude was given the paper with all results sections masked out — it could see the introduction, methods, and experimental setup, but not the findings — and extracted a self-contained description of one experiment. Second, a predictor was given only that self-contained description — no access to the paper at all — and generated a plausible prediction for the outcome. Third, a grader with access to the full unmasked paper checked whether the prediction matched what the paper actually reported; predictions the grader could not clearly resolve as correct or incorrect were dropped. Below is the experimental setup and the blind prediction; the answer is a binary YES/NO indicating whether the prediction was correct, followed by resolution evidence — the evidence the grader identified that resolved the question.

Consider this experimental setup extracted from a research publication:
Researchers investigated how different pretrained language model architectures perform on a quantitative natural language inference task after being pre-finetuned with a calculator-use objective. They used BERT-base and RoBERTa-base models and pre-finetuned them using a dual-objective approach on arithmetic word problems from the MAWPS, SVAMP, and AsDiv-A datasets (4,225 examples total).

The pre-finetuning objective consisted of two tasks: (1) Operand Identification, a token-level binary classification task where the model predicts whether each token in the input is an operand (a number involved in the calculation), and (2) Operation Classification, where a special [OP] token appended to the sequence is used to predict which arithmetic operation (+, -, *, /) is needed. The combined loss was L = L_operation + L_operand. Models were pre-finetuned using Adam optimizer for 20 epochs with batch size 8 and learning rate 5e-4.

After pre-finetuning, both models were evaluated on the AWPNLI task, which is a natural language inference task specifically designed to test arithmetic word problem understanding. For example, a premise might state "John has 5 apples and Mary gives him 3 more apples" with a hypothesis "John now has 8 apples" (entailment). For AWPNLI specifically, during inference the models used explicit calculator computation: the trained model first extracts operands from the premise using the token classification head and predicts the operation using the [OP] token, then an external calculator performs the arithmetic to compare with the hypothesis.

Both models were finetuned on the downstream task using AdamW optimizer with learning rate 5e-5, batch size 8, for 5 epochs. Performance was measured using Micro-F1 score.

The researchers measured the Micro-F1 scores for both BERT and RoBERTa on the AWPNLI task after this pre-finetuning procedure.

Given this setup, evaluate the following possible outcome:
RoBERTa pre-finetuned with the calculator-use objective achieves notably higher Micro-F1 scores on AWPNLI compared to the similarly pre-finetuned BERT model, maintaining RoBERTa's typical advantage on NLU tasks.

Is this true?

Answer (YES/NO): NO